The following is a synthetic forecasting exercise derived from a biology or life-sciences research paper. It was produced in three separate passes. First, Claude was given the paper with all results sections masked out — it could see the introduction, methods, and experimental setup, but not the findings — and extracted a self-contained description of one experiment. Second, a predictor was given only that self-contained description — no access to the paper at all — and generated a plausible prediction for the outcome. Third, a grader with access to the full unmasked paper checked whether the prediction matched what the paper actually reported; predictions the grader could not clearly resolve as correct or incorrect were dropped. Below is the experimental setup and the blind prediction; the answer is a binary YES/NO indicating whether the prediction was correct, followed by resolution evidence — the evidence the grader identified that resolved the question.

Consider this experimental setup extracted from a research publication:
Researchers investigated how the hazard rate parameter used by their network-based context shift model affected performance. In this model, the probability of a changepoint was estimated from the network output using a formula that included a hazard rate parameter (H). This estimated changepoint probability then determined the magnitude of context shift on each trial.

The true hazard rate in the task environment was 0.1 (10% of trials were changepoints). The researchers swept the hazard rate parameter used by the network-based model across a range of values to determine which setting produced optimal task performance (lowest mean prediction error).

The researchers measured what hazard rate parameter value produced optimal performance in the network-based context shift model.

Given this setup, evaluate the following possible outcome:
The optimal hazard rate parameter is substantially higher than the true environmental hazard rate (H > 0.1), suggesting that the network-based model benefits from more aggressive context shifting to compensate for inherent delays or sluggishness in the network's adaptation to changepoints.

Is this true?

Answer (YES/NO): YES